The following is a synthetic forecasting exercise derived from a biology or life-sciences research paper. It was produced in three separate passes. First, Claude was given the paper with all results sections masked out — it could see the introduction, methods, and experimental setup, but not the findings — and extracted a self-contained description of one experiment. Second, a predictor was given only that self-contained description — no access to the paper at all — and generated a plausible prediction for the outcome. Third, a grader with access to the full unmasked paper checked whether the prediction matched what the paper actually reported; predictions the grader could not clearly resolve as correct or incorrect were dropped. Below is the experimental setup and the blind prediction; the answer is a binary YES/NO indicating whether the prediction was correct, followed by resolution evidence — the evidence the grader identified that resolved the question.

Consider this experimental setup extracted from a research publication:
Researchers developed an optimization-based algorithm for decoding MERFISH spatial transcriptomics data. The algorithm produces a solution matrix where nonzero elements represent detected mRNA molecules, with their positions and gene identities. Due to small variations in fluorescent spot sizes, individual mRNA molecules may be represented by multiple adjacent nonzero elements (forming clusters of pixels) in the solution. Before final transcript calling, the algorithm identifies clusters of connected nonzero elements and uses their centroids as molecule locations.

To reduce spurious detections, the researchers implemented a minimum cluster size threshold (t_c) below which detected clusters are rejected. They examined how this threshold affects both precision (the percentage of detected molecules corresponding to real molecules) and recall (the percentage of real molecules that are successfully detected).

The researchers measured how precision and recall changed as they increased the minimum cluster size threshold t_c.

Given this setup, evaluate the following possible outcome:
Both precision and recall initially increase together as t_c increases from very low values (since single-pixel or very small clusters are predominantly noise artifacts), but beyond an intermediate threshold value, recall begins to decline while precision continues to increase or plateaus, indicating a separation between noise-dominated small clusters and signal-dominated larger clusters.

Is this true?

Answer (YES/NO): NO